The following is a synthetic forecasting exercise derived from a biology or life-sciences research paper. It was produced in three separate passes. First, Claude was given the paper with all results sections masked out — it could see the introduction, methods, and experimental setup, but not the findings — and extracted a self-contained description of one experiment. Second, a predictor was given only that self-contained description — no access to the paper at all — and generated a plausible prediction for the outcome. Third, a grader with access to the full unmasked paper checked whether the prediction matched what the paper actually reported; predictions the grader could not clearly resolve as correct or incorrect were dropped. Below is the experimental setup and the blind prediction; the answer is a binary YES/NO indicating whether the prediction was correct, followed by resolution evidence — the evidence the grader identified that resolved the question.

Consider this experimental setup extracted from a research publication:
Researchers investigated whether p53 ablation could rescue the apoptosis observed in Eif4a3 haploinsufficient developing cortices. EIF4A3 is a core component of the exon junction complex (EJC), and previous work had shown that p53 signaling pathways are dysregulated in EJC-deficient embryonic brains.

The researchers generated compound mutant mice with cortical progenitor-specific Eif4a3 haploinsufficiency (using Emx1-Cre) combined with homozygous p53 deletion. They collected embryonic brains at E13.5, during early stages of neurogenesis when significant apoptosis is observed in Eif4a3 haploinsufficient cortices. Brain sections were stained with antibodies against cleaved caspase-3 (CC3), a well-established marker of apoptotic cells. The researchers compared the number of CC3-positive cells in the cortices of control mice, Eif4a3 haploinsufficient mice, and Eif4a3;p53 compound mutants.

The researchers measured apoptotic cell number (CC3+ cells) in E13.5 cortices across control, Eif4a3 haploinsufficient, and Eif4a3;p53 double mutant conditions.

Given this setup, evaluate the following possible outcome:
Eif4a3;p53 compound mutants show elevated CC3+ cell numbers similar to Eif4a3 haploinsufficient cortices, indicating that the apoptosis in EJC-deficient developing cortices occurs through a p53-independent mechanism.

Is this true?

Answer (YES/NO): NO